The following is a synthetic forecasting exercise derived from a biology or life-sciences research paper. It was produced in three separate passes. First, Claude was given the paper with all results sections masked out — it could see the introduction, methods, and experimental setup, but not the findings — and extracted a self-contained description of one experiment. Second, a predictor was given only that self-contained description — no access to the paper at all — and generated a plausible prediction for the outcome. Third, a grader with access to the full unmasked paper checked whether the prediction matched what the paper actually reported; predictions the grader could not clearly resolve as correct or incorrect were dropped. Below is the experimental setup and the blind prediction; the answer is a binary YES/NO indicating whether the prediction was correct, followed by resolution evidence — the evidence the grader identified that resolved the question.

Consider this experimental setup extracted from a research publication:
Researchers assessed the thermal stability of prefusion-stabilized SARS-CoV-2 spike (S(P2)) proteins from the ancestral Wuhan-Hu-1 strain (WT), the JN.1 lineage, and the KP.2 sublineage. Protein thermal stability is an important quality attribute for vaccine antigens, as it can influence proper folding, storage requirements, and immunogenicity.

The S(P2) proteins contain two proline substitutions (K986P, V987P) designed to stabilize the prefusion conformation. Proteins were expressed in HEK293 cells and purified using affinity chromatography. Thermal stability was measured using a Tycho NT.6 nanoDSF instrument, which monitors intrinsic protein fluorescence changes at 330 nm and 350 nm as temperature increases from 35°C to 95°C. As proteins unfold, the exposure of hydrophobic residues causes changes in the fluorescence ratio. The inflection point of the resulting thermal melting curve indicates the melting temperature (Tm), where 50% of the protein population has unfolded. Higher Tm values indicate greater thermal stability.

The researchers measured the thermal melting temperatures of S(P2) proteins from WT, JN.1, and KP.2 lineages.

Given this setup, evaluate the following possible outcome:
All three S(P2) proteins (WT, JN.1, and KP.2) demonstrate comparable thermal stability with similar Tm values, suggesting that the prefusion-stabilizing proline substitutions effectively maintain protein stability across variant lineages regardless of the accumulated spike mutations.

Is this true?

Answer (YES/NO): NO